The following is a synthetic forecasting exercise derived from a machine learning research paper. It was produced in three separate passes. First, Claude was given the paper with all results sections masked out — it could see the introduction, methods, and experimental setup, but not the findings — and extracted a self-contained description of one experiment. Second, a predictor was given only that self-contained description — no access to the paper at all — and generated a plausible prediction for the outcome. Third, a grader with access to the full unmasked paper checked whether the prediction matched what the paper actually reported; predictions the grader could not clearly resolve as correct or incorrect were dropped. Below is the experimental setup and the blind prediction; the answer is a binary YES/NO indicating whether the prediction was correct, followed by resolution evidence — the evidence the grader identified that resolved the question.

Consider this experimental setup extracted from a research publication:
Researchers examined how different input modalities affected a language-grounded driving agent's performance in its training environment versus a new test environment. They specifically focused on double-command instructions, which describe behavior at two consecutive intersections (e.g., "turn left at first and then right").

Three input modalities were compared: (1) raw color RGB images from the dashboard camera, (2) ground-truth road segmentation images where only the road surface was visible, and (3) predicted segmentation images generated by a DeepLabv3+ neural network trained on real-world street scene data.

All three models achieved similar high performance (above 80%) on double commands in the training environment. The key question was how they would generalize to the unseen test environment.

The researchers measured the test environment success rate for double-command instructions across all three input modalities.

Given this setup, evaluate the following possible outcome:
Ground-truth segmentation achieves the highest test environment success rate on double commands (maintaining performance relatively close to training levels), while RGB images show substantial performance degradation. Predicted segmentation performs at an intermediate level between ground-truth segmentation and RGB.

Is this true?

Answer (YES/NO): YES